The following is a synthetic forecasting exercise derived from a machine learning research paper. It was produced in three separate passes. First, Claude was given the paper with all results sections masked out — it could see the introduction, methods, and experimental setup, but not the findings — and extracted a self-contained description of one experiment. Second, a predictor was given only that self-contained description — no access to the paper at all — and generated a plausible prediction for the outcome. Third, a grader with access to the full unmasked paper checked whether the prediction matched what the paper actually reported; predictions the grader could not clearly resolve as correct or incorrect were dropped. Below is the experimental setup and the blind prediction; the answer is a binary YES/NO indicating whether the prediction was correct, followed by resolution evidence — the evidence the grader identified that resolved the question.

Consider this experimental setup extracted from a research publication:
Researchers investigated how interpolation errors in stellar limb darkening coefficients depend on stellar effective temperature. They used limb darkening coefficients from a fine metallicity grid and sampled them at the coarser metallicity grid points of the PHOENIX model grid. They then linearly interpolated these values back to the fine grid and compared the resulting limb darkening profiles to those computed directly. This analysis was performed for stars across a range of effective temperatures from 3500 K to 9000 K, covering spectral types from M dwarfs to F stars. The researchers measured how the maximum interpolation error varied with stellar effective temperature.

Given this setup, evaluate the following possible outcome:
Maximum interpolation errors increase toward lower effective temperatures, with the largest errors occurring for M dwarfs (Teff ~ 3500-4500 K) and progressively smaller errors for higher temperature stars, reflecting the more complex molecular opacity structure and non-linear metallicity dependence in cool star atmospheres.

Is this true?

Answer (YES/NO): YES